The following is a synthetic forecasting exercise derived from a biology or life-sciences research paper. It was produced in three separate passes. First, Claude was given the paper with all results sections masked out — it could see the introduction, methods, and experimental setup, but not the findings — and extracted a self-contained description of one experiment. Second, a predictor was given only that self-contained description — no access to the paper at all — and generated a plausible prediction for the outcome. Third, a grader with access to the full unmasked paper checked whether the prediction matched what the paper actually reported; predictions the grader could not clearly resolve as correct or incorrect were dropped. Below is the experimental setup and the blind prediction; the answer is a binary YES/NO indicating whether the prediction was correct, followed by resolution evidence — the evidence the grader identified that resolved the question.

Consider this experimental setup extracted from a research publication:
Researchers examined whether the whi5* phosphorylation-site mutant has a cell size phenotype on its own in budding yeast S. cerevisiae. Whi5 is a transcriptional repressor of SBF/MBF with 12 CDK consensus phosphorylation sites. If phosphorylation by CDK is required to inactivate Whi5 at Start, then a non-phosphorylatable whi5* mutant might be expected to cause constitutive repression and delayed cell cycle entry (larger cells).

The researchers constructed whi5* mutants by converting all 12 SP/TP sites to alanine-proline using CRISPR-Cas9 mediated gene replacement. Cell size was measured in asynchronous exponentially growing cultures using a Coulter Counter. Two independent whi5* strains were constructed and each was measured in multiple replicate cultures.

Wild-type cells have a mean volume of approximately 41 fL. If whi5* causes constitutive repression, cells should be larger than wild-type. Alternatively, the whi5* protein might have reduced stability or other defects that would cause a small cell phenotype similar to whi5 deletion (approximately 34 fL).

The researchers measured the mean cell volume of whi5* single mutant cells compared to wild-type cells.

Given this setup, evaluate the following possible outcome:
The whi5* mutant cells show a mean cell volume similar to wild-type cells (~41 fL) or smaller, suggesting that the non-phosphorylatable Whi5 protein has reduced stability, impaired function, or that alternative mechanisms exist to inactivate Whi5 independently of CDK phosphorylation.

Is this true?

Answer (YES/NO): YES